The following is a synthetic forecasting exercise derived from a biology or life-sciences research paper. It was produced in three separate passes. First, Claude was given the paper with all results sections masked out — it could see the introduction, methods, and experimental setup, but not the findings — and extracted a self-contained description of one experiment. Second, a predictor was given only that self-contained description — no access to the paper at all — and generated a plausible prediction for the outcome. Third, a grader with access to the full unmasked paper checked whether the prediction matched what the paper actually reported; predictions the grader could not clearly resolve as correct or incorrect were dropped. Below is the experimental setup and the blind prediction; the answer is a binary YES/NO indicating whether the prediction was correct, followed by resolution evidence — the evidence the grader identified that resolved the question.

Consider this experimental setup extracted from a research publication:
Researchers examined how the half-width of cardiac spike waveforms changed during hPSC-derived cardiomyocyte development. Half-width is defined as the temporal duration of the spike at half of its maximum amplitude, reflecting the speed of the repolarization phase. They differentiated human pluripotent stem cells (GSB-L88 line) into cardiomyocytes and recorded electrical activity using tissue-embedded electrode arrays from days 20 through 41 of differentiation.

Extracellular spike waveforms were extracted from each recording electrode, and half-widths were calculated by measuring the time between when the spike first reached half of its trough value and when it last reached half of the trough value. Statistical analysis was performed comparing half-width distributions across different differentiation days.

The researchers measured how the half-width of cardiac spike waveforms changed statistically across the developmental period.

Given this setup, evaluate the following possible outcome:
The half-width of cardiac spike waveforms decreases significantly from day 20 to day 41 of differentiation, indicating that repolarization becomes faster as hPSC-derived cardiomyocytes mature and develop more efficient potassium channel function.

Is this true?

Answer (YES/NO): YES